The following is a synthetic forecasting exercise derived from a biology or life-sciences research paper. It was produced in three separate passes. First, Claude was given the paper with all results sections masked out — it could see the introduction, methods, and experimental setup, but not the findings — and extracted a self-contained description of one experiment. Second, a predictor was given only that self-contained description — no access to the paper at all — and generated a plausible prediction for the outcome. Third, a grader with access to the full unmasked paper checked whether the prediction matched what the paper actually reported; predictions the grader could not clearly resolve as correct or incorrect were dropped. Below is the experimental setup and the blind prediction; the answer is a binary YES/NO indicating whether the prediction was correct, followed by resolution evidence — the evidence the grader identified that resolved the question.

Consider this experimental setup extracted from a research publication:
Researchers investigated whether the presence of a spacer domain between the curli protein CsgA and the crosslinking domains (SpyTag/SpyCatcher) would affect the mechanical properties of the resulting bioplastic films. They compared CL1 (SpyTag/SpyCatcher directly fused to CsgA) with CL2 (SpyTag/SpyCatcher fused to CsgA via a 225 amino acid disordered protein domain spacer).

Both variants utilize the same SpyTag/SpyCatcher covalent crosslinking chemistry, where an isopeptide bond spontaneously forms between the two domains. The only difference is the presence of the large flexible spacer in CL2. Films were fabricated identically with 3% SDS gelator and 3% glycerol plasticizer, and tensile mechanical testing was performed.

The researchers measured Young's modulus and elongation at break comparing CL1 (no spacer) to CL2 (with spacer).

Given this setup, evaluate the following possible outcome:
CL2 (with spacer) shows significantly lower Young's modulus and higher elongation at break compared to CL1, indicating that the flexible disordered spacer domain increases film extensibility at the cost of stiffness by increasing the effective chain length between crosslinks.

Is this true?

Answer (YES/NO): NO